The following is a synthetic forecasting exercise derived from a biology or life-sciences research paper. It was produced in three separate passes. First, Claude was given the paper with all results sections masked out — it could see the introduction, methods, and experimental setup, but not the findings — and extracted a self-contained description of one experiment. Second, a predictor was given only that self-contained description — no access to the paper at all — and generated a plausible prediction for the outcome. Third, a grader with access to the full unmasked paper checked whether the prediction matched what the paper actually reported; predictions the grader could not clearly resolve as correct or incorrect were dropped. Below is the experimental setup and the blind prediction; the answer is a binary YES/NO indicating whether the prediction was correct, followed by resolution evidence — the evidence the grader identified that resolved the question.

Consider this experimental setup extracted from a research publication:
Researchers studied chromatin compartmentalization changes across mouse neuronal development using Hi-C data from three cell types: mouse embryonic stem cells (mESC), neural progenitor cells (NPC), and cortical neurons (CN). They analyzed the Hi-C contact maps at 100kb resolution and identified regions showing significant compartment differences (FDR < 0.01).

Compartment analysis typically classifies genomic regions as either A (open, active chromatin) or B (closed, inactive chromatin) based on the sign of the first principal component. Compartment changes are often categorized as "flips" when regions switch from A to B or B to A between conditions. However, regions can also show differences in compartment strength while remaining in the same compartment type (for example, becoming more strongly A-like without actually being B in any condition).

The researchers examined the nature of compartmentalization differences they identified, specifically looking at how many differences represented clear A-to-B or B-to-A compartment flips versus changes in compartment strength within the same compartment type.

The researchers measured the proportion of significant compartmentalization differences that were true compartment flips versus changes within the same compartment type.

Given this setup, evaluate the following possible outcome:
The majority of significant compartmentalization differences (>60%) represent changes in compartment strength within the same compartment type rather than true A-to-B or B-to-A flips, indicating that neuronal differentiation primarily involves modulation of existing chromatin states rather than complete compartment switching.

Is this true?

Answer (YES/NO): NO